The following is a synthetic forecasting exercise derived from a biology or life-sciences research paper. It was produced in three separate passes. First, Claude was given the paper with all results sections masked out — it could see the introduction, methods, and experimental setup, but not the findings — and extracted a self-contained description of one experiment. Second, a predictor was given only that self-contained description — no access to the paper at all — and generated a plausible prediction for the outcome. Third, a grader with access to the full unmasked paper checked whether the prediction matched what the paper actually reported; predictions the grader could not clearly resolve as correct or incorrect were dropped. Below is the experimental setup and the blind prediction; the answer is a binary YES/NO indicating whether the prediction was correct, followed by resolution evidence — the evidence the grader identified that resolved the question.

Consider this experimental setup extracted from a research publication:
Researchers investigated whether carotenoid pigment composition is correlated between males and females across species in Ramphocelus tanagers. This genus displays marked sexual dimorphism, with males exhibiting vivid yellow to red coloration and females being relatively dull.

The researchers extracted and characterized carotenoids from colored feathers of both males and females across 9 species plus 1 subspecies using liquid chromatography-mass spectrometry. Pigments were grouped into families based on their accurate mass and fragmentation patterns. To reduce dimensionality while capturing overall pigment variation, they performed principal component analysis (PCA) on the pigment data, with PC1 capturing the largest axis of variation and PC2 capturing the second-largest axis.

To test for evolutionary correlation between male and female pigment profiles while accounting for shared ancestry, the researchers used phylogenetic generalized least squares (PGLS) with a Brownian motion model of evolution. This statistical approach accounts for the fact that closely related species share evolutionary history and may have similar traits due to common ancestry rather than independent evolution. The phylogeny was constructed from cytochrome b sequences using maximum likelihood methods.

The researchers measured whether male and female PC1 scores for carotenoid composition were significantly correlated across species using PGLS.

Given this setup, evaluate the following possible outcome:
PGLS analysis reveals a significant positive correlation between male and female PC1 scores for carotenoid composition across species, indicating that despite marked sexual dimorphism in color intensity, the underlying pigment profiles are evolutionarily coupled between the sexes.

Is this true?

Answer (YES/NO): YES